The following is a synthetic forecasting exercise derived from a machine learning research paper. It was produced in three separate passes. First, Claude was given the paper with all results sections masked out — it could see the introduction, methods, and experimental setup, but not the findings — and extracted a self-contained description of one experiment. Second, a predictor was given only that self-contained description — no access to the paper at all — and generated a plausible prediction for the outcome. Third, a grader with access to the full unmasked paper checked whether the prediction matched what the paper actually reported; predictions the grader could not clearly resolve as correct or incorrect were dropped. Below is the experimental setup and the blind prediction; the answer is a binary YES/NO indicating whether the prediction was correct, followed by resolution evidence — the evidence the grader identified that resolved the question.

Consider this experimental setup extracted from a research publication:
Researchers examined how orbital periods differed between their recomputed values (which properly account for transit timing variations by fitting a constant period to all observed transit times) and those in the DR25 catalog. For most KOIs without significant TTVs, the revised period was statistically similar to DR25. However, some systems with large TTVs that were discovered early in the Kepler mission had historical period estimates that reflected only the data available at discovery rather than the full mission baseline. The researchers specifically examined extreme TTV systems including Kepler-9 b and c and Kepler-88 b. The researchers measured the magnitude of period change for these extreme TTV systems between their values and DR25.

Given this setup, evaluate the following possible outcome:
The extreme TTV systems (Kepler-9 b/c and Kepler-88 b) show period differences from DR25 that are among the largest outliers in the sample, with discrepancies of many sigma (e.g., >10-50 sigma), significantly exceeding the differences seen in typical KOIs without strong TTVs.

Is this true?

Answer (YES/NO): YES